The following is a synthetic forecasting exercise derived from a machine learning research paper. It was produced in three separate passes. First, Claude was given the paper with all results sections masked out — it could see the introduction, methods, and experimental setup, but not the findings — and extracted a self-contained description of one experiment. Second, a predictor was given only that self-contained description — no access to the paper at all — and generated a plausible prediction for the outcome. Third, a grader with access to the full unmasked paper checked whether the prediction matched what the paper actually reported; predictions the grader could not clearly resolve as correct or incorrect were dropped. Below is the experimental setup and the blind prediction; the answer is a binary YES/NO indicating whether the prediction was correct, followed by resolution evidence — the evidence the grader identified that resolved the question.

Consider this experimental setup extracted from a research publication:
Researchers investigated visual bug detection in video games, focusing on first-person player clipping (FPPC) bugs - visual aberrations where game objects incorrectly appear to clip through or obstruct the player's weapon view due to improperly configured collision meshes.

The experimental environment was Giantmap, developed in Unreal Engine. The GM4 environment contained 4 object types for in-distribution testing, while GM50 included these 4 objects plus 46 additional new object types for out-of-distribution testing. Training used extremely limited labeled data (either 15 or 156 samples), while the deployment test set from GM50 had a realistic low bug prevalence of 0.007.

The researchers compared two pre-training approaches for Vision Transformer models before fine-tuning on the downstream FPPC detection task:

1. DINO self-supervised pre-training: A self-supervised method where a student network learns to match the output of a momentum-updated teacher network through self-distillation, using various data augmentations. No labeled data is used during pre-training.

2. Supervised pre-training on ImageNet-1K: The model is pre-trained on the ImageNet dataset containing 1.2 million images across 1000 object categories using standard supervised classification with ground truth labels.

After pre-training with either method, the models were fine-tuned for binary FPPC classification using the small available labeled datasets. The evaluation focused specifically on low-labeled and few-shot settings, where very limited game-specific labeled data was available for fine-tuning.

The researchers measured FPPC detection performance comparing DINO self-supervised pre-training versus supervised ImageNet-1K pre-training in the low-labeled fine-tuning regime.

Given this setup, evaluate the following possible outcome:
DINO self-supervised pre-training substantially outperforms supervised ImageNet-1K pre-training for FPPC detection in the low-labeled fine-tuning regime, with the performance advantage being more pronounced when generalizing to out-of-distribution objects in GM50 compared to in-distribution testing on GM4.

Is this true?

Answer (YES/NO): NO